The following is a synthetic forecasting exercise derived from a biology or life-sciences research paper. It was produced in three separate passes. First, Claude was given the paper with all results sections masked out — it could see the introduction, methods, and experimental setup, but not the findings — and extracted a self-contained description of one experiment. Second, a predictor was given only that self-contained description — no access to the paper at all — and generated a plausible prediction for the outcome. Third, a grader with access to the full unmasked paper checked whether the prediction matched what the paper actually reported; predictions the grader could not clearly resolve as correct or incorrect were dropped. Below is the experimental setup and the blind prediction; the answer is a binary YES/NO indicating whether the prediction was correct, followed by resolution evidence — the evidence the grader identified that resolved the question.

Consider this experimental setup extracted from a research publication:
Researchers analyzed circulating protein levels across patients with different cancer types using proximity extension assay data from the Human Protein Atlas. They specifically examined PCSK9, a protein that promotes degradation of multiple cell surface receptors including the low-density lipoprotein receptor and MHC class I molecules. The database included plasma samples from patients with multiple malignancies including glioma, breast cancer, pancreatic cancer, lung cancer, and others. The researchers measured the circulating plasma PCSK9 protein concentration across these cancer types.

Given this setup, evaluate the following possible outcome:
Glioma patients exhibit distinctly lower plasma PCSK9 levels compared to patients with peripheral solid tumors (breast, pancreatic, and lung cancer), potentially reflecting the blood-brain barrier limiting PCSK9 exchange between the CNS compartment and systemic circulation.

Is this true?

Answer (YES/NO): NO